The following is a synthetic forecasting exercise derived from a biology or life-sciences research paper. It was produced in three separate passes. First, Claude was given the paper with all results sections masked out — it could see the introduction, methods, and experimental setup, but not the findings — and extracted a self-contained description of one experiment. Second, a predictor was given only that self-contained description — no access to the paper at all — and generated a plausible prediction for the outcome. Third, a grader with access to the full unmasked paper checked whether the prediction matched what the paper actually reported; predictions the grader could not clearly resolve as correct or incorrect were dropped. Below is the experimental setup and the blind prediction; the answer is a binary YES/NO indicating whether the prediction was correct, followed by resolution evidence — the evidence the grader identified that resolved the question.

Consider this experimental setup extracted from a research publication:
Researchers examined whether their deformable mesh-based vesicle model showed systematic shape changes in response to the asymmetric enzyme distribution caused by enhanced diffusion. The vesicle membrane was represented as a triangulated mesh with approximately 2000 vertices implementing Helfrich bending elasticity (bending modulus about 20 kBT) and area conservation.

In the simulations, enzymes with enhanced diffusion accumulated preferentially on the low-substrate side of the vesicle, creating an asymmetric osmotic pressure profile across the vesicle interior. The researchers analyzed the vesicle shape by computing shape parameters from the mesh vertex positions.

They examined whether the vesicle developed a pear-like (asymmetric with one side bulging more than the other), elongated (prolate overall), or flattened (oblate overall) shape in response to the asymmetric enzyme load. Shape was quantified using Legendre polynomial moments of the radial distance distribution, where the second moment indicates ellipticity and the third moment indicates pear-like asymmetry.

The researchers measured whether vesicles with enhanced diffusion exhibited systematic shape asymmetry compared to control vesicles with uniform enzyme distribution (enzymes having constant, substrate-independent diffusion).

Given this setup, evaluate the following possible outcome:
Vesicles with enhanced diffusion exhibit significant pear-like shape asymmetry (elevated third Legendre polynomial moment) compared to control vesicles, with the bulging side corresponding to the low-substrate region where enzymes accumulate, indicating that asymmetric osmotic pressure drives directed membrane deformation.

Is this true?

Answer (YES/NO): NO